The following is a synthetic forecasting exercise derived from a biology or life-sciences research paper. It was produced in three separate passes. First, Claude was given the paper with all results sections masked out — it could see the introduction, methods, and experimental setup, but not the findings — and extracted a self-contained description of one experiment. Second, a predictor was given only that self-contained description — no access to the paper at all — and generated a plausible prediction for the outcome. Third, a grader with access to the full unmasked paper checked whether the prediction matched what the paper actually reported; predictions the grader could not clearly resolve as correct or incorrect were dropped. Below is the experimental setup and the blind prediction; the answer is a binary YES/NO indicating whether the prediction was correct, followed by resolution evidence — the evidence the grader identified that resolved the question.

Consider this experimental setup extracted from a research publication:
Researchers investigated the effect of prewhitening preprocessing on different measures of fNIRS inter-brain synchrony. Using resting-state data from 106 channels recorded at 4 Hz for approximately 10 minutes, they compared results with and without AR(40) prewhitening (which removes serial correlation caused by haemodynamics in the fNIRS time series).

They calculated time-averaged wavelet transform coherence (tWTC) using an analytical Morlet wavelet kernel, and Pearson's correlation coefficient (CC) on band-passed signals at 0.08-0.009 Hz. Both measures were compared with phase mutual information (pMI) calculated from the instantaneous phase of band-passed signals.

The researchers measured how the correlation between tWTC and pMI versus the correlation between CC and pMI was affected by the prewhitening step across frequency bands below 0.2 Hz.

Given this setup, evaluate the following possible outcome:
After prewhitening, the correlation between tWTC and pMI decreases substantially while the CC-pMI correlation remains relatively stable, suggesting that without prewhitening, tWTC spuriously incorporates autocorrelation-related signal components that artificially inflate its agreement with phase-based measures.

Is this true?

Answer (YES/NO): NO